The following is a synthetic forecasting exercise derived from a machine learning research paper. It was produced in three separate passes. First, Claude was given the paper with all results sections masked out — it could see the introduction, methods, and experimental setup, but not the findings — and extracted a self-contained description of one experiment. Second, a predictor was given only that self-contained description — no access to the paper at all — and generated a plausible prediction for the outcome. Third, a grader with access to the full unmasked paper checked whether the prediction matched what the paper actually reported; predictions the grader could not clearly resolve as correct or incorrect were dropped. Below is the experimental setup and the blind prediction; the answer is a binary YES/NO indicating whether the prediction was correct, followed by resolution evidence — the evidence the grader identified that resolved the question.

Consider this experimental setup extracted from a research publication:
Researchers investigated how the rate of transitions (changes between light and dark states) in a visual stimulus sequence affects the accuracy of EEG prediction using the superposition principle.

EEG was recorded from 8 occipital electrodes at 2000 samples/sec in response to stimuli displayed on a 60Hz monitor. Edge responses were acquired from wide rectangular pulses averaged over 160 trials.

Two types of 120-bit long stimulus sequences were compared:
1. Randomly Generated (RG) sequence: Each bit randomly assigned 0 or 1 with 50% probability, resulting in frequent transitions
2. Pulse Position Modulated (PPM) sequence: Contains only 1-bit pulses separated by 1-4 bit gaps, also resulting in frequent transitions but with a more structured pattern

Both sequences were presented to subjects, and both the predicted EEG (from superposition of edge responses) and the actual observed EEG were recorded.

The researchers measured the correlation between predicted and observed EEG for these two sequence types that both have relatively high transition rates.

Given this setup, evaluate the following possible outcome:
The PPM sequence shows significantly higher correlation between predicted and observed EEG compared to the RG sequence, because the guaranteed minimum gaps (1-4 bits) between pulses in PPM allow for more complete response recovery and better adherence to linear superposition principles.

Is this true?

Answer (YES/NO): NO